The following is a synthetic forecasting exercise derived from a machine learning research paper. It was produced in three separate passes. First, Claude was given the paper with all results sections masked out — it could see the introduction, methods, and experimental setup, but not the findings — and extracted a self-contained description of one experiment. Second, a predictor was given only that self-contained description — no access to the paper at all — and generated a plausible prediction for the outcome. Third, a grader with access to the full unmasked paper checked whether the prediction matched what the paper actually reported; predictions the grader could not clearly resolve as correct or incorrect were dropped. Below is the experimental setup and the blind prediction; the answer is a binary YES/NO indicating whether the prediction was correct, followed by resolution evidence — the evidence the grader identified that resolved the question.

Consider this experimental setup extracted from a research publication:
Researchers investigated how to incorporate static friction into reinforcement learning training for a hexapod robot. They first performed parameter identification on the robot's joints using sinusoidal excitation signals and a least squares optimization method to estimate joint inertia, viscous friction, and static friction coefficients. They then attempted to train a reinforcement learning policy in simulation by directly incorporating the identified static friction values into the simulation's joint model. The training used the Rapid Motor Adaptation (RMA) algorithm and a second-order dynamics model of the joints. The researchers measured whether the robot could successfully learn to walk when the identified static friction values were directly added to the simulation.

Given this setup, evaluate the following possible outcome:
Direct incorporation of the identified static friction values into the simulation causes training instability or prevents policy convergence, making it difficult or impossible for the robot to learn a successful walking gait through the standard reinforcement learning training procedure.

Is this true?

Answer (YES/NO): YES